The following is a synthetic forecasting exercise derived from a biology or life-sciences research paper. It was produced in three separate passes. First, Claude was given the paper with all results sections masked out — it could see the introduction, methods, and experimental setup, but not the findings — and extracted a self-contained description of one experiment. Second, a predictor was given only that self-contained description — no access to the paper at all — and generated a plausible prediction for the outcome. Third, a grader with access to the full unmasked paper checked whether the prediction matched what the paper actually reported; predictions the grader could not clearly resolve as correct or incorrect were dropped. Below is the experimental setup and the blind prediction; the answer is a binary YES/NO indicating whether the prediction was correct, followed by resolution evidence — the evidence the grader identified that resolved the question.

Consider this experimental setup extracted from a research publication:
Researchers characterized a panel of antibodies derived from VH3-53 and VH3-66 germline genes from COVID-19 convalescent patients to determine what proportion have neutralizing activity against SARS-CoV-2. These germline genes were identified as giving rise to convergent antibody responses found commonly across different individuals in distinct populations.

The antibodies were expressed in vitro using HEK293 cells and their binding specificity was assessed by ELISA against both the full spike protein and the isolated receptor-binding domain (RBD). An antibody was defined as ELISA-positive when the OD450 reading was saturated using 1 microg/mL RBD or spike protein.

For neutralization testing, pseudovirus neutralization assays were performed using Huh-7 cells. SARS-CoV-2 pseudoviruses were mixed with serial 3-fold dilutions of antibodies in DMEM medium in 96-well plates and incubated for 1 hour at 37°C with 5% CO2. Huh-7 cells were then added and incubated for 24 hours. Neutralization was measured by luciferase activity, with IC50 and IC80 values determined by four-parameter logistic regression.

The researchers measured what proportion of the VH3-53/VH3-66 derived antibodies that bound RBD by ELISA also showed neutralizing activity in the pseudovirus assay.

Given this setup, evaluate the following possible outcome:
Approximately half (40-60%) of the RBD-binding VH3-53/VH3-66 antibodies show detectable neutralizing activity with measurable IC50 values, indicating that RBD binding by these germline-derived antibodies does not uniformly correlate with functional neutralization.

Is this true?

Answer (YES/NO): NO